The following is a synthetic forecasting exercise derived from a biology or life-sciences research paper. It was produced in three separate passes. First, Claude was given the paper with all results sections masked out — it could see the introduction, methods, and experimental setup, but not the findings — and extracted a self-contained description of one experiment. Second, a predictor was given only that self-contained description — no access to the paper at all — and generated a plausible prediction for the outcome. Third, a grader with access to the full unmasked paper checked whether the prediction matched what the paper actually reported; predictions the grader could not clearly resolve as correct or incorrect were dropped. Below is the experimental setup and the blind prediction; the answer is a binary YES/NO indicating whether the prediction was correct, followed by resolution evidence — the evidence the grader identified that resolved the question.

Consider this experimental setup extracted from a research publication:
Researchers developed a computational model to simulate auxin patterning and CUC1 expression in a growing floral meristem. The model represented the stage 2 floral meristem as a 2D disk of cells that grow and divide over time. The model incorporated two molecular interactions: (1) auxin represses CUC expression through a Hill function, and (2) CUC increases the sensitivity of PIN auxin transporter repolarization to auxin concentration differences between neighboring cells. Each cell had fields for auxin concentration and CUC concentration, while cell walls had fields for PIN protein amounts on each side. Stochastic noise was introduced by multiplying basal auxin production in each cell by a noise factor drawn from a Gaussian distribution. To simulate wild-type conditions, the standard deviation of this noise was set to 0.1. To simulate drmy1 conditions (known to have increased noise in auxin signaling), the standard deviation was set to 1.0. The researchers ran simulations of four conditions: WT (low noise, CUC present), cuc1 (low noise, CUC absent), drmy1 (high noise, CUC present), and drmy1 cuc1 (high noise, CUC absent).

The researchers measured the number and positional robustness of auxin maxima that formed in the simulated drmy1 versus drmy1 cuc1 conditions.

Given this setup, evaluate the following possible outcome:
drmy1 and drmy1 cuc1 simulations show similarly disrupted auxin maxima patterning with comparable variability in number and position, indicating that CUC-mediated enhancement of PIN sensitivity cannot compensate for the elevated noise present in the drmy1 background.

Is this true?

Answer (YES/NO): NO